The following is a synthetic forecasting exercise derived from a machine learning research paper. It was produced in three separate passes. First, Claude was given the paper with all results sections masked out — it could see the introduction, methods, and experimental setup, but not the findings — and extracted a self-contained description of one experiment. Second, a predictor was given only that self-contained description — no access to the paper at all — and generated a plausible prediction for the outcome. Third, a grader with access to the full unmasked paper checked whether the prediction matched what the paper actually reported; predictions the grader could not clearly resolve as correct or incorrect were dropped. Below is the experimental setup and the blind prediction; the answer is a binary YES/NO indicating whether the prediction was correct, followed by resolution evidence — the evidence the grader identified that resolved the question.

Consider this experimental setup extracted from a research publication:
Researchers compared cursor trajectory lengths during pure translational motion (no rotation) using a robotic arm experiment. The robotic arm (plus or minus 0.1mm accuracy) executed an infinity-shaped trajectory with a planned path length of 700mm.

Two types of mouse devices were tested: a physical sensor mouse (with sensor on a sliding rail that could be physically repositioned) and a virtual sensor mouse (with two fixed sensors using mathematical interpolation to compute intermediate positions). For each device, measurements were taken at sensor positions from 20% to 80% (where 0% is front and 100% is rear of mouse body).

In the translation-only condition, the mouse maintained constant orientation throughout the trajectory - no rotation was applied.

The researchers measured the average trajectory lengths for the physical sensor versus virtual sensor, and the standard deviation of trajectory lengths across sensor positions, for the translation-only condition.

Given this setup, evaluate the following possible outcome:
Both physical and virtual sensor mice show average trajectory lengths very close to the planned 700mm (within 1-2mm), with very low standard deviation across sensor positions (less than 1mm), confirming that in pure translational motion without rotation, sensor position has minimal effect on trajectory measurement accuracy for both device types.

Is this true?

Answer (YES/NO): NO